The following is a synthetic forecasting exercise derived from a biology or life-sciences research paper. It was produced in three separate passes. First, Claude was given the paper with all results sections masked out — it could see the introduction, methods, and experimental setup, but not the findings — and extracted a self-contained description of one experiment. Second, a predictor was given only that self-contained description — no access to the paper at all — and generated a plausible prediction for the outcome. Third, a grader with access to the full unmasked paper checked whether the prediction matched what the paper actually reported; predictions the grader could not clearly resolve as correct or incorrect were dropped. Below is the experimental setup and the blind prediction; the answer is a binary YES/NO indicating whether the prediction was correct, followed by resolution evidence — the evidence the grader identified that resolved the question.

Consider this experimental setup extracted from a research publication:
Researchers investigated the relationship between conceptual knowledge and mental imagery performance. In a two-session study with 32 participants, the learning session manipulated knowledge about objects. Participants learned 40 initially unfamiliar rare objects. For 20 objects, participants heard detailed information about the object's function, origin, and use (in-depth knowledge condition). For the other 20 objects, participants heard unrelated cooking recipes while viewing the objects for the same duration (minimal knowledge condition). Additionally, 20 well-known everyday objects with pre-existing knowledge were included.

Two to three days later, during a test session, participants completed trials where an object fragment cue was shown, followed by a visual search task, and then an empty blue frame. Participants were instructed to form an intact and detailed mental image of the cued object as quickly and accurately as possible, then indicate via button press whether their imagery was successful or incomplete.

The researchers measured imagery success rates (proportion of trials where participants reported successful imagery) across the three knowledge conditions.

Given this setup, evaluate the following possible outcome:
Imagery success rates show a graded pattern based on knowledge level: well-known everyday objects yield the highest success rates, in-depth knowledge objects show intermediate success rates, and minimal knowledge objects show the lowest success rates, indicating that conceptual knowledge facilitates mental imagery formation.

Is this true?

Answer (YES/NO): NO